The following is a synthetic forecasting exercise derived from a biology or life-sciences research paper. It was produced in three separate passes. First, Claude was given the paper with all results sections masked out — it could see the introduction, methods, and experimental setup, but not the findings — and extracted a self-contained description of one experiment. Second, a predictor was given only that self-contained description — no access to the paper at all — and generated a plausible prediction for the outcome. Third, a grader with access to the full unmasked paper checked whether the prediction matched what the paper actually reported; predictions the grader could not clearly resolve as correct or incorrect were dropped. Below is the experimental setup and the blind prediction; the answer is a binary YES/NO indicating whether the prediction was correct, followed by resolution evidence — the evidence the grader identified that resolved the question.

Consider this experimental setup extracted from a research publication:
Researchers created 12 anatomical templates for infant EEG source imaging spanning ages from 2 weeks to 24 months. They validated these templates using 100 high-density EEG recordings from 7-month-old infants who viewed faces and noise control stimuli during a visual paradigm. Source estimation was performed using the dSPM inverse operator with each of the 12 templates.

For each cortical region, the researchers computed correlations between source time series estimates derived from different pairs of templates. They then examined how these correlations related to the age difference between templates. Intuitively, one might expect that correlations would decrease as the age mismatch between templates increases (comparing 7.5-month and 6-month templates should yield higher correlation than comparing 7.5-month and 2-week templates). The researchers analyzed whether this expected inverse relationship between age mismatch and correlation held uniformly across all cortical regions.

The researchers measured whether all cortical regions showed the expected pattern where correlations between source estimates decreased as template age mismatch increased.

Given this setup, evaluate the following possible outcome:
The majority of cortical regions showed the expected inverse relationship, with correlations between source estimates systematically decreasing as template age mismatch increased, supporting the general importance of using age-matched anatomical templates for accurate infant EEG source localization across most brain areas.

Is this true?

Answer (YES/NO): YES